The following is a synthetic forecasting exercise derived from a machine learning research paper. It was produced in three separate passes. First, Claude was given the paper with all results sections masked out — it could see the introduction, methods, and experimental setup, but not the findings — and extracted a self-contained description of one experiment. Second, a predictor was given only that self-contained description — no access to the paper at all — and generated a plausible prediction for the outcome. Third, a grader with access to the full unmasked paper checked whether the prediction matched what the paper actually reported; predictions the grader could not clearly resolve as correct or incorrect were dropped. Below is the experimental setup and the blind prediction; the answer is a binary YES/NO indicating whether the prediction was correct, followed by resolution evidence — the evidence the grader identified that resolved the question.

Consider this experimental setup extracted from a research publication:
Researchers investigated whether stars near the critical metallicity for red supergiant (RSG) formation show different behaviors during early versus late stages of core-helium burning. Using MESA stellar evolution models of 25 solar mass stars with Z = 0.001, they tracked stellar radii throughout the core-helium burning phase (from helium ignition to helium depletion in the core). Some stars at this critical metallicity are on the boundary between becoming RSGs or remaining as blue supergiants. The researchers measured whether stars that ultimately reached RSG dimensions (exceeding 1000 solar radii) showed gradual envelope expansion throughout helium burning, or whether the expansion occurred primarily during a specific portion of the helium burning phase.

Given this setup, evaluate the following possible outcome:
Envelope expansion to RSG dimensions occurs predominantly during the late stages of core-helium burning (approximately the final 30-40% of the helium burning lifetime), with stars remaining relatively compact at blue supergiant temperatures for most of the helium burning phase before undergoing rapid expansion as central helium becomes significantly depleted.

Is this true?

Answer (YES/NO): NO